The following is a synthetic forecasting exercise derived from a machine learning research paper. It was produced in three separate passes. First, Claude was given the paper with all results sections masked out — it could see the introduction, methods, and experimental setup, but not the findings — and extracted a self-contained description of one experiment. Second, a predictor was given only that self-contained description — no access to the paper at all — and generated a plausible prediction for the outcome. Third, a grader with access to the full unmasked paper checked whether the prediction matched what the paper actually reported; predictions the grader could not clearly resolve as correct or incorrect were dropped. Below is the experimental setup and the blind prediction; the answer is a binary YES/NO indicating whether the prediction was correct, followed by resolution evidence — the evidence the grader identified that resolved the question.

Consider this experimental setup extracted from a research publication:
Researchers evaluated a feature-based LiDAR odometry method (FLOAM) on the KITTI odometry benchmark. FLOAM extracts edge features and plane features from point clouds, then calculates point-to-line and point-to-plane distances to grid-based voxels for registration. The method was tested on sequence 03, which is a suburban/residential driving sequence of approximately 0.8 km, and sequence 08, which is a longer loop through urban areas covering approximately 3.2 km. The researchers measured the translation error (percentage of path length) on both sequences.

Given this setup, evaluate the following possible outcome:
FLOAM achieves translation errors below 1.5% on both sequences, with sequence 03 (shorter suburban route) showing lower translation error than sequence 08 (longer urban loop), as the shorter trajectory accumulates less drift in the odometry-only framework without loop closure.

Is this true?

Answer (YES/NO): NO